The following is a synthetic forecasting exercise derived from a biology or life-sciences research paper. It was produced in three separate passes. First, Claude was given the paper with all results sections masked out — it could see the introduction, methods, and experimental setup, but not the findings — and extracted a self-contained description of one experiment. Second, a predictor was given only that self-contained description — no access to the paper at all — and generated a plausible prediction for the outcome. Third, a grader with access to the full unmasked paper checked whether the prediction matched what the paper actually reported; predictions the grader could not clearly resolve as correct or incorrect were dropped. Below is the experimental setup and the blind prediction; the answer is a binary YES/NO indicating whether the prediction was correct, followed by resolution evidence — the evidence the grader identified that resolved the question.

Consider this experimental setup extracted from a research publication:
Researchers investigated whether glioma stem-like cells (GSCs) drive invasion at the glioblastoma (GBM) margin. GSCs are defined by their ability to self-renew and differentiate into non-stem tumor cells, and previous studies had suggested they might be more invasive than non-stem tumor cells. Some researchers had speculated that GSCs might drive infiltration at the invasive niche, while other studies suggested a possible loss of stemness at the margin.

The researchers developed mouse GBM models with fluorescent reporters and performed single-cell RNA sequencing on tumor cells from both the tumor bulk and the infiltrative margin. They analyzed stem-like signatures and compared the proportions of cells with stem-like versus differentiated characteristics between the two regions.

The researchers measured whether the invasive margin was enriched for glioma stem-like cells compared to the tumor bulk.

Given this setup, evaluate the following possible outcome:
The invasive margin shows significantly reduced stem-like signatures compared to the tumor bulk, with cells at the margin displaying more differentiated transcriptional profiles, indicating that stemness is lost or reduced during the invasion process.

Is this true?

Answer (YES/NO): NO